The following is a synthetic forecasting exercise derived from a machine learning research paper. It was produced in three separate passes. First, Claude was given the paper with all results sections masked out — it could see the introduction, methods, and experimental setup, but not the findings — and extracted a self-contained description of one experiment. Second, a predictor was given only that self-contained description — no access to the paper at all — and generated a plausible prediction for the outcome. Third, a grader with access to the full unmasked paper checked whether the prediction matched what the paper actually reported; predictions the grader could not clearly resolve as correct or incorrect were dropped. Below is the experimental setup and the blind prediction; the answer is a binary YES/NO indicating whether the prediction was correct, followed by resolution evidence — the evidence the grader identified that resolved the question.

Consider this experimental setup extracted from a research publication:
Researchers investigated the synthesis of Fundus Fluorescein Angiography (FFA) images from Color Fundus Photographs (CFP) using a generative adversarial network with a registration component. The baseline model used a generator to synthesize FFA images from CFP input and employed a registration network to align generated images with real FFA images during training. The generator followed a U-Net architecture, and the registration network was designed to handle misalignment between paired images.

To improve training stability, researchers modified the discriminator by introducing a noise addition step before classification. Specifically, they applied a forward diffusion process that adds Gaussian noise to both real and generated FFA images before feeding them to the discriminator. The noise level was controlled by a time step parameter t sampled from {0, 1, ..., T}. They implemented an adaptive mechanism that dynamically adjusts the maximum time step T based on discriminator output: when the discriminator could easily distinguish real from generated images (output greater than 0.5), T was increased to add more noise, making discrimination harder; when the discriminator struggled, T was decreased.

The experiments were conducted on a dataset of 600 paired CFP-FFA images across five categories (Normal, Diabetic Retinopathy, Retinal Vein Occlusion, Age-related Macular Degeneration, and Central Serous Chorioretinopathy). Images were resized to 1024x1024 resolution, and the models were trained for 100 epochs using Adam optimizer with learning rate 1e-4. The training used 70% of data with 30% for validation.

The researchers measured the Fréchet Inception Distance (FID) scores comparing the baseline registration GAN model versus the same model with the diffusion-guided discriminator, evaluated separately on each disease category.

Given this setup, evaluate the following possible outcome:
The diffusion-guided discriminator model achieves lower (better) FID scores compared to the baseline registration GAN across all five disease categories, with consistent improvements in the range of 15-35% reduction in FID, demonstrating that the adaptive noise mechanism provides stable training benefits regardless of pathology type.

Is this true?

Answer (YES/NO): NO